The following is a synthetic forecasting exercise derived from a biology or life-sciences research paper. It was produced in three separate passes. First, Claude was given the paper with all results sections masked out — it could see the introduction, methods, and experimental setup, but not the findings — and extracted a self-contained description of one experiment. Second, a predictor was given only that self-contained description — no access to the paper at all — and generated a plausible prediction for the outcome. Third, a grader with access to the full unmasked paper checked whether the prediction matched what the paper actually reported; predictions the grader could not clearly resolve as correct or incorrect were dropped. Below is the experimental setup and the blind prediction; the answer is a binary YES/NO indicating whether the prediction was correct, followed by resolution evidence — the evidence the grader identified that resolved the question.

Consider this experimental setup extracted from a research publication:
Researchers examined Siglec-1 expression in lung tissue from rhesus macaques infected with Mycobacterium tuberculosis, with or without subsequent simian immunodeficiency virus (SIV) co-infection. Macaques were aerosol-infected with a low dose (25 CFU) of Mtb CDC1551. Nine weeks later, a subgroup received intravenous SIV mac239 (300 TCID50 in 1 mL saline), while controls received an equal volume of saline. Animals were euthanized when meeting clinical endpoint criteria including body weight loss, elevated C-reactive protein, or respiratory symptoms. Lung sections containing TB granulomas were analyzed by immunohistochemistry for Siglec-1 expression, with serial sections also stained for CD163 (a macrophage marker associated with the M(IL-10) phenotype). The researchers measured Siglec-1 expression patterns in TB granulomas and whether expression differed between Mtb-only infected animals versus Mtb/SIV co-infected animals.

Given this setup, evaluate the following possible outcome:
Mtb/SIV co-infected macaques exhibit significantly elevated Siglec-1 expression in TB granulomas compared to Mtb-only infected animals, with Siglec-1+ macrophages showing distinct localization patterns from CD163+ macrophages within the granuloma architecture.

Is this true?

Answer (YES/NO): NO